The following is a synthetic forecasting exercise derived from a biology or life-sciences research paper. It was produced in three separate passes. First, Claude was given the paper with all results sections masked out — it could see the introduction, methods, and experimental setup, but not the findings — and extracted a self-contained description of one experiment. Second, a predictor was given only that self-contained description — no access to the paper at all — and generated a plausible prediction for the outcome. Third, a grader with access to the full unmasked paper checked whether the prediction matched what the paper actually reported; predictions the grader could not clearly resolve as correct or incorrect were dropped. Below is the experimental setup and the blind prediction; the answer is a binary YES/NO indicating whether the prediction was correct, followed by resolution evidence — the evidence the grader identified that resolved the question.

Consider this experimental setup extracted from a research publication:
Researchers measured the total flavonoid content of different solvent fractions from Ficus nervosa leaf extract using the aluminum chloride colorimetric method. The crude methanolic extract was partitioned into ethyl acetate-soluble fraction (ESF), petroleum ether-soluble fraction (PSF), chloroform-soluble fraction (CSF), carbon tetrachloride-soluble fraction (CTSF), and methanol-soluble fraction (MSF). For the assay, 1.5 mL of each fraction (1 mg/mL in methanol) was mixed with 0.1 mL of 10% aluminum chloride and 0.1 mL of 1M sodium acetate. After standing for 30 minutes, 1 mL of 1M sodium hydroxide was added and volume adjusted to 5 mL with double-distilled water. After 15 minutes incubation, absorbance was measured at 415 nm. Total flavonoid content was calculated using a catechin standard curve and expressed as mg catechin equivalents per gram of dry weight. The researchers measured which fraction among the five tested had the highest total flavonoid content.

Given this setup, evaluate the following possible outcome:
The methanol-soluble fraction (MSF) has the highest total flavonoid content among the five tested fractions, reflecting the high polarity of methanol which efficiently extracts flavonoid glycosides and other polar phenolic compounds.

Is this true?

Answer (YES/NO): NO